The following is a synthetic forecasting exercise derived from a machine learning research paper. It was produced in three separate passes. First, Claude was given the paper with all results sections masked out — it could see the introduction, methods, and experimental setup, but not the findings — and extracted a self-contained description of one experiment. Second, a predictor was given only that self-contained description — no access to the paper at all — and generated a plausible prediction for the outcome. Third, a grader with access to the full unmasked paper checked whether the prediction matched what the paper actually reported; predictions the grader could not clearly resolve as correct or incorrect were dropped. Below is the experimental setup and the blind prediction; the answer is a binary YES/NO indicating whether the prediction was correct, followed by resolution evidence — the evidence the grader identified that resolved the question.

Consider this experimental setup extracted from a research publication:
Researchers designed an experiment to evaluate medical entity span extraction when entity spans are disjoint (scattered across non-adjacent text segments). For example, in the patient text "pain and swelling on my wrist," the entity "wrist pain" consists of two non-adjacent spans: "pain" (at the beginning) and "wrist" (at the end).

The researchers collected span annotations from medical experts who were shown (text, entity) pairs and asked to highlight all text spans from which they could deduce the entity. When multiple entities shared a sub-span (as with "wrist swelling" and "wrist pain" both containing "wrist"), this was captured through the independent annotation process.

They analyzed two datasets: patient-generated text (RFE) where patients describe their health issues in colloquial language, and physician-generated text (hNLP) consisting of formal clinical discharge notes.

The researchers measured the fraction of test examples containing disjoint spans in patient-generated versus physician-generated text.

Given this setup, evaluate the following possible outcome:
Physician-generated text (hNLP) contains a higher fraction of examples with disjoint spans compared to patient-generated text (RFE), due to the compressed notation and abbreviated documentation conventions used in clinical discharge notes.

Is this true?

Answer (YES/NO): NO